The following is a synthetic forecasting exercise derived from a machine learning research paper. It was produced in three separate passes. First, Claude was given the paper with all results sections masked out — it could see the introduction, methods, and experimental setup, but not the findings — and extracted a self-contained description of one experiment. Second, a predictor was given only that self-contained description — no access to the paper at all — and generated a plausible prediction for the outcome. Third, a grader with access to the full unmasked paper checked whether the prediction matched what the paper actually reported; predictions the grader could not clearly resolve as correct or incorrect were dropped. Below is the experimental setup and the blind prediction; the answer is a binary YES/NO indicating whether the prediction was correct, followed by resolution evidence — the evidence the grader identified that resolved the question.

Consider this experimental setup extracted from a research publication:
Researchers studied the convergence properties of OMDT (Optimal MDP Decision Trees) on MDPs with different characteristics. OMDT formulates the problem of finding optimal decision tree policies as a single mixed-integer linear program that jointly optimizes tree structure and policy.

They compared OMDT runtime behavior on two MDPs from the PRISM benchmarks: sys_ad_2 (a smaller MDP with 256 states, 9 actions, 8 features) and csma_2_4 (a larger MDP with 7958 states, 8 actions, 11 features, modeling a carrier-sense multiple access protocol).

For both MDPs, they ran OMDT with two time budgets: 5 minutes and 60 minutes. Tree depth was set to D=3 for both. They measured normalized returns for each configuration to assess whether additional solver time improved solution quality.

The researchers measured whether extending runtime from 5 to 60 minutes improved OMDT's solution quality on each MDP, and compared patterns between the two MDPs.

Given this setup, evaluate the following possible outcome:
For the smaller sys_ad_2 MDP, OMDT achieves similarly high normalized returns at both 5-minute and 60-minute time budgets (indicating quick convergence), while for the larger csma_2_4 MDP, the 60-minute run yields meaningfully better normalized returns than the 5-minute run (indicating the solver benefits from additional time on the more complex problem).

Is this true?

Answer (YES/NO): NO